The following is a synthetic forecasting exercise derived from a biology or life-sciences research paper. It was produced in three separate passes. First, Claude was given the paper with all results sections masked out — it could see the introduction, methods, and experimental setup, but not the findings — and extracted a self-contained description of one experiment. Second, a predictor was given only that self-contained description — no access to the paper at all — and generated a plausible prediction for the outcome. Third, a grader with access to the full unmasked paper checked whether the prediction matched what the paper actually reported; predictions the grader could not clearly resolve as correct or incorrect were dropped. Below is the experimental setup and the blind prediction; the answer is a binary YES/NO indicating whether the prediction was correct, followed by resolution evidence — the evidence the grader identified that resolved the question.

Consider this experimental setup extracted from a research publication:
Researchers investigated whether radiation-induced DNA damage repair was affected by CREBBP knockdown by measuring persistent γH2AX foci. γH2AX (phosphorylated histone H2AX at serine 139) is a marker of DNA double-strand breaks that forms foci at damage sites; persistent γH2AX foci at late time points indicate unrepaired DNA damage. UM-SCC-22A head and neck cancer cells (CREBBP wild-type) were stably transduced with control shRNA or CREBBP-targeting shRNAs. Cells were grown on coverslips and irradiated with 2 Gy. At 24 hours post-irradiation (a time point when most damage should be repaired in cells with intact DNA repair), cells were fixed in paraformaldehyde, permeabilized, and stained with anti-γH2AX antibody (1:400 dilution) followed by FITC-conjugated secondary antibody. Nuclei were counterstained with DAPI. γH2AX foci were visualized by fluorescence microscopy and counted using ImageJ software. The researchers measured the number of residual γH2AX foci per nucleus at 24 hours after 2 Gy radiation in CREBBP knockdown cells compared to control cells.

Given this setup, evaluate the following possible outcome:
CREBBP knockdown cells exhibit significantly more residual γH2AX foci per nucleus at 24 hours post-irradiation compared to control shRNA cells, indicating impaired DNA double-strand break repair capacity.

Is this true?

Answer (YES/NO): YES